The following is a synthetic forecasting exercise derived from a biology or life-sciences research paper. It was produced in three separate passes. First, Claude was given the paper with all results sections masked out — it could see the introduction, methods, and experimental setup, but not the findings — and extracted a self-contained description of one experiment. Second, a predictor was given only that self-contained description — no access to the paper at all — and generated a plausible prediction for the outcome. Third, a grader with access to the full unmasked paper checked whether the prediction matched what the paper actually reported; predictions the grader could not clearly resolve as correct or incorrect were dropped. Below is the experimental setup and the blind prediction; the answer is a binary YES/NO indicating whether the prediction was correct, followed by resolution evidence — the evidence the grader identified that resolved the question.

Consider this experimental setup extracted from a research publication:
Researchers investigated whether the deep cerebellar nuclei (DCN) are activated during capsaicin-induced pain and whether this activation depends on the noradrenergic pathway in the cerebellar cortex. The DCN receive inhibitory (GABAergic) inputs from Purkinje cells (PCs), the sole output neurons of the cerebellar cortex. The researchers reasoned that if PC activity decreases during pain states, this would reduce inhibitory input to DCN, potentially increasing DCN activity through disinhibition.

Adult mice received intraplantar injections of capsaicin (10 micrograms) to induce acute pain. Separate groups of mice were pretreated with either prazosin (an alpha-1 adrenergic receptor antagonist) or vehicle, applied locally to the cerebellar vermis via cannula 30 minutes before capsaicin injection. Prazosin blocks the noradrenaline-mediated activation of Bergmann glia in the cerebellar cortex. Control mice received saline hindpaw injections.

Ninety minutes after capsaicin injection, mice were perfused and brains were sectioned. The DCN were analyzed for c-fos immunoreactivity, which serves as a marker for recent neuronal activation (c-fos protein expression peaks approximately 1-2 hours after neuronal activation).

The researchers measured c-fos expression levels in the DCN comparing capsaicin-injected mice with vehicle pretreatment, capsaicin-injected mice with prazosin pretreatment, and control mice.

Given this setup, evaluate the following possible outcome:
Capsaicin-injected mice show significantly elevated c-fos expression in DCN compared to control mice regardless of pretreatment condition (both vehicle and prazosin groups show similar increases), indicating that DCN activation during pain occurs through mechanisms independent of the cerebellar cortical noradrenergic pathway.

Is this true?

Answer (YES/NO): NO